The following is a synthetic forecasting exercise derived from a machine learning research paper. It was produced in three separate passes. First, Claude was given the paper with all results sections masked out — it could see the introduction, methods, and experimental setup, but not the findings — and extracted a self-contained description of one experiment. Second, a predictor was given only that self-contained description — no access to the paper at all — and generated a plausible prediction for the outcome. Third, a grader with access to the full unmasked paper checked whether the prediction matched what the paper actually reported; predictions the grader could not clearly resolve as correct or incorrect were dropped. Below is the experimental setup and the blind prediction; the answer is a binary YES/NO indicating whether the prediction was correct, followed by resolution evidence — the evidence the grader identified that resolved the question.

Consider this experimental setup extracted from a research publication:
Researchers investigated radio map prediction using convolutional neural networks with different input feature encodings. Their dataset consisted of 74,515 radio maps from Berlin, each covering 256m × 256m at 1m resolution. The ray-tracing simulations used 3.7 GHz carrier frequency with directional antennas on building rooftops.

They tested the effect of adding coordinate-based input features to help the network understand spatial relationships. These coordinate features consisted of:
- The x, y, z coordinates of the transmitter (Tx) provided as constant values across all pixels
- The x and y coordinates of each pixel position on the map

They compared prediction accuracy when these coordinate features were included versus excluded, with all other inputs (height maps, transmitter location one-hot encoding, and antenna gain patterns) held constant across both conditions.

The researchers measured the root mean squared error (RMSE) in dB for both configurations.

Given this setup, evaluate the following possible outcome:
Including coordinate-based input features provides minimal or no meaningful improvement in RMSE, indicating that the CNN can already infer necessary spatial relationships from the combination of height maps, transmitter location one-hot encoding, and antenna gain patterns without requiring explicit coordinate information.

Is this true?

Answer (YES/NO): YES